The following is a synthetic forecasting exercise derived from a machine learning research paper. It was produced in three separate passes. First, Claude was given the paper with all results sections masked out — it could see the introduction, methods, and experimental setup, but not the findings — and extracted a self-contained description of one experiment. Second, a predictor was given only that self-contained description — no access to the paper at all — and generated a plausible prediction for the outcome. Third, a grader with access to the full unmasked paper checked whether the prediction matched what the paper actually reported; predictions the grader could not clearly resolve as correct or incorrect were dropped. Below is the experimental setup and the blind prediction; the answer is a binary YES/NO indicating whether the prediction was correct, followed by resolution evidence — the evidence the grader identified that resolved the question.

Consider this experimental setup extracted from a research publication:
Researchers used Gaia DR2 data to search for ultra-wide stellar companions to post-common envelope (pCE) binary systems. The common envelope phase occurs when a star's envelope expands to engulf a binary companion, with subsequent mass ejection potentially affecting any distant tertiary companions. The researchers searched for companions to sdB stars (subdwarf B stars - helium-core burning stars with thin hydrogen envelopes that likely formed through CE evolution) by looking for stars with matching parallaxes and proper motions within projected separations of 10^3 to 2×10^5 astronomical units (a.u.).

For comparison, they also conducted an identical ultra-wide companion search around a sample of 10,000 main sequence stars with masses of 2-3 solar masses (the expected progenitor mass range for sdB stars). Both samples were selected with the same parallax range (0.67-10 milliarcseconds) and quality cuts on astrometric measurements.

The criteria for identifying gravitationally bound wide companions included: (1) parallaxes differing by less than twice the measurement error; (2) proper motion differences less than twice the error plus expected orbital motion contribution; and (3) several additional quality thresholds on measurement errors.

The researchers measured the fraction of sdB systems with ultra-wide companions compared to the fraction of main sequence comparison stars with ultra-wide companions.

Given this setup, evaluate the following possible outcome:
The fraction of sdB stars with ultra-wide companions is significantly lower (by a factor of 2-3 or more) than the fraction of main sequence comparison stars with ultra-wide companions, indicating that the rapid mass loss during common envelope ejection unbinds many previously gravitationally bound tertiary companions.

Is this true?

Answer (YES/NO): YES